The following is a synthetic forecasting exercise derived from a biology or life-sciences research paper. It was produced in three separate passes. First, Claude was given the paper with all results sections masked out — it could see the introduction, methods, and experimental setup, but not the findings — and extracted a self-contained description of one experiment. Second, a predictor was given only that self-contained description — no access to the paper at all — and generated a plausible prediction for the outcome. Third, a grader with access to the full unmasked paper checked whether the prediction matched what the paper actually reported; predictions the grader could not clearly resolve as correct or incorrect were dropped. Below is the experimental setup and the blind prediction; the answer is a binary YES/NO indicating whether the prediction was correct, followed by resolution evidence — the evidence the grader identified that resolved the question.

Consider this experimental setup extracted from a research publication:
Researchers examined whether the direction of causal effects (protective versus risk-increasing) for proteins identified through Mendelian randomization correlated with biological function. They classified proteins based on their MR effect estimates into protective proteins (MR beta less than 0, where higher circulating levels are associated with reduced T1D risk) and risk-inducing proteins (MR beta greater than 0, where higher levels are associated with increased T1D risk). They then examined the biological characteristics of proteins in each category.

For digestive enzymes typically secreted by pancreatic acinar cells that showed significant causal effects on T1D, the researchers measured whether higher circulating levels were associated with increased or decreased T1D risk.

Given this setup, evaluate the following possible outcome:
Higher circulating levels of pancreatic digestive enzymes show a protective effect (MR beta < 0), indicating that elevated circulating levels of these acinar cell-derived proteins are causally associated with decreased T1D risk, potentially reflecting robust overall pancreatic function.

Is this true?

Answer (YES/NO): YES